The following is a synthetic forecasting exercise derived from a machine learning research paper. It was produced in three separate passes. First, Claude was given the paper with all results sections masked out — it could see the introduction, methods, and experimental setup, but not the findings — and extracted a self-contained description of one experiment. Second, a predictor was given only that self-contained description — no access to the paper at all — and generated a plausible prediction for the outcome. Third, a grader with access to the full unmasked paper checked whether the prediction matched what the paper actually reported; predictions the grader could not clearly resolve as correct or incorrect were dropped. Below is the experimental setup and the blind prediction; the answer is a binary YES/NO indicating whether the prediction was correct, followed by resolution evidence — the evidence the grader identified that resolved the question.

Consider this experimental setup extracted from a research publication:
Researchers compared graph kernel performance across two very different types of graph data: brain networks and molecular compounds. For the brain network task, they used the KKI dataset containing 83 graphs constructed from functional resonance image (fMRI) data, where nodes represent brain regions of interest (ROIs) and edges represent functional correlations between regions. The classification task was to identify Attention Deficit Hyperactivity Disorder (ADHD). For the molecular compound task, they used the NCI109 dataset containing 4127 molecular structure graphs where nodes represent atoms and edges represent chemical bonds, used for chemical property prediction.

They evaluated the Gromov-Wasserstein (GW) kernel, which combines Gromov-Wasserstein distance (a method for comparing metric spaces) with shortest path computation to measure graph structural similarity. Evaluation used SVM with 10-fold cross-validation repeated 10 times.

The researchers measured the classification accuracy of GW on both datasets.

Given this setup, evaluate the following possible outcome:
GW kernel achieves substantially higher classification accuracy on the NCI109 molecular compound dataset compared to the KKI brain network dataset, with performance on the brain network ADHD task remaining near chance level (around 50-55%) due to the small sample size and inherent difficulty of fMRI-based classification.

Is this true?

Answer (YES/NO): NO